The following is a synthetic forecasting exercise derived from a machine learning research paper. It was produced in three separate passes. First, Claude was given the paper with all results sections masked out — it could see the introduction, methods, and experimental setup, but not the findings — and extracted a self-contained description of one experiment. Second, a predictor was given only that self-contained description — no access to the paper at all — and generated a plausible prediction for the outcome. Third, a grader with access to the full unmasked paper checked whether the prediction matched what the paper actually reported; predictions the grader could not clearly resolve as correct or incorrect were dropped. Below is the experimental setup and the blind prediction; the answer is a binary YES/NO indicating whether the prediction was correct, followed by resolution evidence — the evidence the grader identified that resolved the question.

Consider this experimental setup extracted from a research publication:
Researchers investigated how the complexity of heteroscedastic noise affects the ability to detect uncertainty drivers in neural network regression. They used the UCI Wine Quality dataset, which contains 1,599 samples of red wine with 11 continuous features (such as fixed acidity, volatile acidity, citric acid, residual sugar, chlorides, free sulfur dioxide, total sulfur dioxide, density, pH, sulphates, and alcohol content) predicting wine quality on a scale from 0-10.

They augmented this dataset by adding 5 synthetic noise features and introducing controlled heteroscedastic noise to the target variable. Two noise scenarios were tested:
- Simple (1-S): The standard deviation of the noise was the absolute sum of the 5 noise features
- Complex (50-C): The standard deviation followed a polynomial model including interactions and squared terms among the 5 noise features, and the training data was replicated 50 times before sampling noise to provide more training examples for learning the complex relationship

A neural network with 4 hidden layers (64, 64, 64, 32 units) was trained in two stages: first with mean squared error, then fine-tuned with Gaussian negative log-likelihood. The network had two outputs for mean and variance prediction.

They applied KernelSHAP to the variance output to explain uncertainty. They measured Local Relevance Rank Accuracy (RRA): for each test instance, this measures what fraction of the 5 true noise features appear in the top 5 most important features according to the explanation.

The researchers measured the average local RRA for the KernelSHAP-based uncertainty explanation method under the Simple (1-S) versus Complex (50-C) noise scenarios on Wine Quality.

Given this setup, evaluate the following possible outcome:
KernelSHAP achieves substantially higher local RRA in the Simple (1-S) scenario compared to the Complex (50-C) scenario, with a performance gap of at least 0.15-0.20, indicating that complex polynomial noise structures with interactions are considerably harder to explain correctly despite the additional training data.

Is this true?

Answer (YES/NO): NO